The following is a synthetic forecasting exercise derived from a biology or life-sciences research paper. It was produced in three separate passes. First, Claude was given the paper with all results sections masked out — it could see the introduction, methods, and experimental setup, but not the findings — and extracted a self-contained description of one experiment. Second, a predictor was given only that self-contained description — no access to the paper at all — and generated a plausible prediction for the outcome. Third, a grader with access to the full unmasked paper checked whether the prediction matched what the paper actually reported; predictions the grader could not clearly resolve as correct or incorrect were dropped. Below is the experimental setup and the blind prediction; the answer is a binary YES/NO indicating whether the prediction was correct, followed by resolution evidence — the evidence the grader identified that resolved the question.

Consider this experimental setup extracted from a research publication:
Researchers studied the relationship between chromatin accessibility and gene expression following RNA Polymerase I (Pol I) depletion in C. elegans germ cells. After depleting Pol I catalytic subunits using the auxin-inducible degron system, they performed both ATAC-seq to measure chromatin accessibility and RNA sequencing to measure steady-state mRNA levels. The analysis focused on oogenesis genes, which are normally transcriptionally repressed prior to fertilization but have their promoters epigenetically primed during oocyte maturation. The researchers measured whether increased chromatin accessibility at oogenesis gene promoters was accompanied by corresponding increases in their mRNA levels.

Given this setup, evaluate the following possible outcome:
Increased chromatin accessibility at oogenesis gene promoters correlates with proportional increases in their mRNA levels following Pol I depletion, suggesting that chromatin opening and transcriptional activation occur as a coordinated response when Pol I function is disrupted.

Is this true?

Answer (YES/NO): NO